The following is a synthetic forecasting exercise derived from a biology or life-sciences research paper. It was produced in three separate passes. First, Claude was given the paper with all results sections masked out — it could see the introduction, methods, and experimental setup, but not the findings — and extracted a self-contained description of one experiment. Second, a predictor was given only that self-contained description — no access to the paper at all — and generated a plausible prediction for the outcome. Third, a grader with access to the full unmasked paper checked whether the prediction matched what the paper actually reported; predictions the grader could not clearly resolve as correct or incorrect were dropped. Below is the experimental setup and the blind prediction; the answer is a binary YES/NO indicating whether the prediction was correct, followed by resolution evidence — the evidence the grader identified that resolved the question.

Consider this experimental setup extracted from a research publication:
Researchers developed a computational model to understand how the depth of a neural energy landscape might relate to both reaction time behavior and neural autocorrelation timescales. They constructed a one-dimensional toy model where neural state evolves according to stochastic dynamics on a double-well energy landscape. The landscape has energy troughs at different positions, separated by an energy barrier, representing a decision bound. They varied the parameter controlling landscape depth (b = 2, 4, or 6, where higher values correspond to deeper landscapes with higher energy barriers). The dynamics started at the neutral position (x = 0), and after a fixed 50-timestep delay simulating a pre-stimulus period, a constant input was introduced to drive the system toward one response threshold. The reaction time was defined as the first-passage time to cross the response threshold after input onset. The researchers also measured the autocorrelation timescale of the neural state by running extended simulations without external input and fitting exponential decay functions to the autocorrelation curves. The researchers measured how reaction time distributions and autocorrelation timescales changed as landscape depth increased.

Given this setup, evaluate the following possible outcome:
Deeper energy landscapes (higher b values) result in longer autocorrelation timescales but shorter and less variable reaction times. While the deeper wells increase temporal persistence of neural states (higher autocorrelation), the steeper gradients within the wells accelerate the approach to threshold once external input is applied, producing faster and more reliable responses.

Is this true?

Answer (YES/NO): NO